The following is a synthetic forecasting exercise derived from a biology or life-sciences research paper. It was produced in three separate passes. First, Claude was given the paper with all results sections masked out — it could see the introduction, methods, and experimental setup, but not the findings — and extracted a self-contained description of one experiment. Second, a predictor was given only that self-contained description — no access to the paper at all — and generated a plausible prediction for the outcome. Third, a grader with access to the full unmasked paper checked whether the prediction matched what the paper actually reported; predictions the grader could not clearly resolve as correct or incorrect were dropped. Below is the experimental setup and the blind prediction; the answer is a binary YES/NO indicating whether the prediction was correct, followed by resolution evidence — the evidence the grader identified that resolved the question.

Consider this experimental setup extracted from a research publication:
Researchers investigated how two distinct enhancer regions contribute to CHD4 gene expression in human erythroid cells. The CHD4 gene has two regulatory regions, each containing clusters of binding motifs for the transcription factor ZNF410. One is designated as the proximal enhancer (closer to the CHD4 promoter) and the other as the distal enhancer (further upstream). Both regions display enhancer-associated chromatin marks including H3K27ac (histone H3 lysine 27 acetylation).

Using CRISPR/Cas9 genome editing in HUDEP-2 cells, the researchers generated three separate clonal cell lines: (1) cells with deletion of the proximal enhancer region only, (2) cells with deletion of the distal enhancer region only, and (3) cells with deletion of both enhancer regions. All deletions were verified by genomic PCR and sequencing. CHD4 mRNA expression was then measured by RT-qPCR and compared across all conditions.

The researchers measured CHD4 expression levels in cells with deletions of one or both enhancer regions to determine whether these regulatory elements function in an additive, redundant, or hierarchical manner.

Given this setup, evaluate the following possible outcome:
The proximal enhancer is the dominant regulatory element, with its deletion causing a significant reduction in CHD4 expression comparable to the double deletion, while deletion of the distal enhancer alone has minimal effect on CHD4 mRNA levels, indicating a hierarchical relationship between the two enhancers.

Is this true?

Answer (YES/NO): NO